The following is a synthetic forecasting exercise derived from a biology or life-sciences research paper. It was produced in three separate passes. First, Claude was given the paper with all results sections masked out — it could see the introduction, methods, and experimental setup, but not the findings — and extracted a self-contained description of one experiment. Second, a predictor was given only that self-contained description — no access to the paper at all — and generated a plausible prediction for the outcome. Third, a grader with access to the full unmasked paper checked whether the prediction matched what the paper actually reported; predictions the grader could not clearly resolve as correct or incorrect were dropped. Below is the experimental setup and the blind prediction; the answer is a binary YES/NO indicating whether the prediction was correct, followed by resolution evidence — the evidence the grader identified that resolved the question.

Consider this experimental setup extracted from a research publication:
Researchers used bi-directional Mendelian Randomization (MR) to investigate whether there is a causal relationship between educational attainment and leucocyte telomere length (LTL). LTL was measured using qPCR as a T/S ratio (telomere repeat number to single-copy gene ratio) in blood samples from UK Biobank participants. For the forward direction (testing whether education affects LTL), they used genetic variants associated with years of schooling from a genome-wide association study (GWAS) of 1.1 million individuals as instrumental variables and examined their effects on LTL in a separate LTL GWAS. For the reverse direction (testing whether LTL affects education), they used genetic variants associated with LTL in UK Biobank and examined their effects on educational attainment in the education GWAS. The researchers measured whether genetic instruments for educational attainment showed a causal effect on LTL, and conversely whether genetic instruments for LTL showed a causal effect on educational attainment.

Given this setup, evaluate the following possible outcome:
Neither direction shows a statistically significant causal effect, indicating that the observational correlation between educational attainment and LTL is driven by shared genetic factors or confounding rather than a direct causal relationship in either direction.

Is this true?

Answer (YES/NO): NO